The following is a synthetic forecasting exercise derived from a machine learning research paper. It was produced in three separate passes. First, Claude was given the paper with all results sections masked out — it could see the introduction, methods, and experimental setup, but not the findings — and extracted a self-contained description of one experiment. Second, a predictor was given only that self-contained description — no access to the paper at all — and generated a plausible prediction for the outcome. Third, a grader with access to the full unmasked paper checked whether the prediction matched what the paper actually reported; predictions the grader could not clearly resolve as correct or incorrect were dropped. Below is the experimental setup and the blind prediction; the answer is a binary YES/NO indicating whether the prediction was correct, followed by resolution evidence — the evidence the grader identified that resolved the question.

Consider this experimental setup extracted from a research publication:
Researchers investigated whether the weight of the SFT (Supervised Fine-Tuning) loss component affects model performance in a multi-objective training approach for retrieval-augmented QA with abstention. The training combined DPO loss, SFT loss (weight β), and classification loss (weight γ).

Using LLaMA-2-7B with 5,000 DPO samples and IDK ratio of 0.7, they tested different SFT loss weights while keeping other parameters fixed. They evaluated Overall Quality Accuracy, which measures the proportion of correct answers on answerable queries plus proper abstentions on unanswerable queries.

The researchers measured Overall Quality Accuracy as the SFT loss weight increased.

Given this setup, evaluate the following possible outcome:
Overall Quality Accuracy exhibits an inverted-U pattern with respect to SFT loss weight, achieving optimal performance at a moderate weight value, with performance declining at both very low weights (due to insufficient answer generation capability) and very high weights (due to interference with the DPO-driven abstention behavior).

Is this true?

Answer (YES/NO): NO